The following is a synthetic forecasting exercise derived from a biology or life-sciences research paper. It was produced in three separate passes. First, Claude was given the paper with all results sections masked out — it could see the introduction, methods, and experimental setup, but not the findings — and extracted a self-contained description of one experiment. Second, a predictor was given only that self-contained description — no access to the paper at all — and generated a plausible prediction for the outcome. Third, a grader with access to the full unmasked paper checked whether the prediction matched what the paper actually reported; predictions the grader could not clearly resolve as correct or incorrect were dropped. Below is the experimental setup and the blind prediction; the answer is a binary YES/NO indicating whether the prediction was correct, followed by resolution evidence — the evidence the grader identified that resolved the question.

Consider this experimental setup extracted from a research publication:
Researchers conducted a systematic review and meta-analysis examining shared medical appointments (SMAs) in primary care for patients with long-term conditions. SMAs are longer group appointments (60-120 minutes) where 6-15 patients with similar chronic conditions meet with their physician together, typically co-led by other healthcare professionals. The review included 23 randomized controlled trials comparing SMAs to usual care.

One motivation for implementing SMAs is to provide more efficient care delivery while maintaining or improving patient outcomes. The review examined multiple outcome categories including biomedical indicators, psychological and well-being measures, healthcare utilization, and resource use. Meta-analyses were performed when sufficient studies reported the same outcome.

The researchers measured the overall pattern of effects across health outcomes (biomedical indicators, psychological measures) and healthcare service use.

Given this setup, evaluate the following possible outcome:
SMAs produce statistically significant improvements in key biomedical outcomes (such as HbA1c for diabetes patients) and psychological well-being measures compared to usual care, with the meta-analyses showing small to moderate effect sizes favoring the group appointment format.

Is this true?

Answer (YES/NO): NO